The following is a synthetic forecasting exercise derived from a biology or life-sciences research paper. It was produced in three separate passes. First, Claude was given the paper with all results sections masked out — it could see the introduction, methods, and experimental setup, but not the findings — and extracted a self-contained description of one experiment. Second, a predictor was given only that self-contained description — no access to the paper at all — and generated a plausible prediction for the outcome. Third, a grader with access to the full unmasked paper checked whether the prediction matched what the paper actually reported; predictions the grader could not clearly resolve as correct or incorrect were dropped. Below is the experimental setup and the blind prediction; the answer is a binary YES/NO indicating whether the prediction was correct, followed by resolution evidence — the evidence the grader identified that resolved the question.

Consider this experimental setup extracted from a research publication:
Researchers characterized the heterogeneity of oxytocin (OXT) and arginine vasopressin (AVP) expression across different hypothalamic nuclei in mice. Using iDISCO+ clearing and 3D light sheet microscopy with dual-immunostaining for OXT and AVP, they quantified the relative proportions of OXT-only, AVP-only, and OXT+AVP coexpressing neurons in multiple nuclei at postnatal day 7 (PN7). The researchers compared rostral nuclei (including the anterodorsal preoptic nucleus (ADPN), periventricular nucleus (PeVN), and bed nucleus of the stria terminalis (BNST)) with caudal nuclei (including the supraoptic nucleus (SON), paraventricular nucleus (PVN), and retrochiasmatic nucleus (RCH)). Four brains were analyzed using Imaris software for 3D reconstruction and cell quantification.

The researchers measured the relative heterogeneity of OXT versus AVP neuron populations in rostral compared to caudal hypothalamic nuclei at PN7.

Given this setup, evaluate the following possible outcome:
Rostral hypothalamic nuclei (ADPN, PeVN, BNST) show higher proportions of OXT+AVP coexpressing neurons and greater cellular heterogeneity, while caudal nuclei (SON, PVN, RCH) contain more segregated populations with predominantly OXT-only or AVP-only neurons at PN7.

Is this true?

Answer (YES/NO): NO